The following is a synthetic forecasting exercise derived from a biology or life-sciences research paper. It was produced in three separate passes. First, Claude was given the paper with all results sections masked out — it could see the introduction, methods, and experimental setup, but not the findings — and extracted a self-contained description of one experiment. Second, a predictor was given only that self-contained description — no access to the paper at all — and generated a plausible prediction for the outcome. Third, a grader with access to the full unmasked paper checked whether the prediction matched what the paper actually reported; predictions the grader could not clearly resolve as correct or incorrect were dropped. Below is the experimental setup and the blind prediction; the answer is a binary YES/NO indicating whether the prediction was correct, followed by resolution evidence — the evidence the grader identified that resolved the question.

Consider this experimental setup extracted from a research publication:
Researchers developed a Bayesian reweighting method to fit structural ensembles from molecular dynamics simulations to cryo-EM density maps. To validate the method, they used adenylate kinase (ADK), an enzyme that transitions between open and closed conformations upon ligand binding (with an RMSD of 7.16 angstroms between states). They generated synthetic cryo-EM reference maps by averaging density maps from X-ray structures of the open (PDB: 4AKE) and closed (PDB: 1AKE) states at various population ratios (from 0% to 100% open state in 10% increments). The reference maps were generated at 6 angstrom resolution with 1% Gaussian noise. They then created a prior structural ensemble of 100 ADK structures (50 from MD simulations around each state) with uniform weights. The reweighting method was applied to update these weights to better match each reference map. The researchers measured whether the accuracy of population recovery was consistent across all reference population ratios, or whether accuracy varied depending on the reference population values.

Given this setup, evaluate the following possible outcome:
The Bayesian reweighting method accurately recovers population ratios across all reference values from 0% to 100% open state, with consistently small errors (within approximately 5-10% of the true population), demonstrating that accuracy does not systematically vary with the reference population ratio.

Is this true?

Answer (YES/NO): NO